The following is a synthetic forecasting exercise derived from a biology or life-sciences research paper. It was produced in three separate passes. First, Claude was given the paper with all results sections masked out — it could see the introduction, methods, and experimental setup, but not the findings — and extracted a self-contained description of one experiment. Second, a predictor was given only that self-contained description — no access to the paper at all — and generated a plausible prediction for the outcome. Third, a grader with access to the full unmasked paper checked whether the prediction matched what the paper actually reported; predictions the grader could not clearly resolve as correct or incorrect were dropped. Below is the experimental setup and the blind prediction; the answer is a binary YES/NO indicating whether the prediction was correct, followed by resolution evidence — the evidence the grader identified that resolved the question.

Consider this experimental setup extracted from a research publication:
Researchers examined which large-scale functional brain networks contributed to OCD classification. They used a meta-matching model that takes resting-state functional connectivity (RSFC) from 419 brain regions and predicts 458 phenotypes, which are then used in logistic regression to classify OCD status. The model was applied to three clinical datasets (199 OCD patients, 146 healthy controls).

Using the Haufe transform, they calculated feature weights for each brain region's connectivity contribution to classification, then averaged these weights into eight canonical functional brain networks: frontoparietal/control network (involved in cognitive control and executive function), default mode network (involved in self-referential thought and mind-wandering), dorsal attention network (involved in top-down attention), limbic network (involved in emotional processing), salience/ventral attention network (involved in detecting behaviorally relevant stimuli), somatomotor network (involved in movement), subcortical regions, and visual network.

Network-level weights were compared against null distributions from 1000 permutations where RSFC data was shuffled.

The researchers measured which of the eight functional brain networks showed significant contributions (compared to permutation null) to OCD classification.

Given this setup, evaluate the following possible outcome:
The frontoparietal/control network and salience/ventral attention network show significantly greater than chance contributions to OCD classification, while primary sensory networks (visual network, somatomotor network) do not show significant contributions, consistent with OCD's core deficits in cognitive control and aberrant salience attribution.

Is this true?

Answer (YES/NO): NO